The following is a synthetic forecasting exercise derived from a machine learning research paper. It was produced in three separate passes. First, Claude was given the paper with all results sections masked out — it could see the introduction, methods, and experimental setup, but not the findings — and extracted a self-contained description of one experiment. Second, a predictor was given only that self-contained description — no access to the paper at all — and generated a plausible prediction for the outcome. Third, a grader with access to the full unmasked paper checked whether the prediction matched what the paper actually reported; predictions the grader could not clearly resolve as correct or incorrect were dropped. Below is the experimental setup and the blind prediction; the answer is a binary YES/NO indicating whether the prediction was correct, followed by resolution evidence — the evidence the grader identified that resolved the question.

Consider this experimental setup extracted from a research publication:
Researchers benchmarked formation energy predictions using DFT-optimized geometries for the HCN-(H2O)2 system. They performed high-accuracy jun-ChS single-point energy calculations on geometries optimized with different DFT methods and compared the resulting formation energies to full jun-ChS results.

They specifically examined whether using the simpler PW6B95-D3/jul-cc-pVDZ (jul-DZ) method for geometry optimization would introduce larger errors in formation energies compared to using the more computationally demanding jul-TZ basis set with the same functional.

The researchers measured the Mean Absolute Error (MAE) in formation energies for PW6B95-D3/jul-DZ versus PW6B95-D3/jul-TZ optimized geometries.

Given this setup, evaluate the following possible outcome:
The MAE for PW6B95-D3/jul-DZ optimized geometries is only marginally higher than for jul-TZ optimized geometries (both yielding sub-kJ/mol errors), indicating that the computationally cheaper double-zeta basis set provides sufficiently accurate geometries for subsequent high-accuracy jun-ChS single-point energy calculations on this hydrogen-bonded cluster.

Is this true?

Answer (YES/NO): NO